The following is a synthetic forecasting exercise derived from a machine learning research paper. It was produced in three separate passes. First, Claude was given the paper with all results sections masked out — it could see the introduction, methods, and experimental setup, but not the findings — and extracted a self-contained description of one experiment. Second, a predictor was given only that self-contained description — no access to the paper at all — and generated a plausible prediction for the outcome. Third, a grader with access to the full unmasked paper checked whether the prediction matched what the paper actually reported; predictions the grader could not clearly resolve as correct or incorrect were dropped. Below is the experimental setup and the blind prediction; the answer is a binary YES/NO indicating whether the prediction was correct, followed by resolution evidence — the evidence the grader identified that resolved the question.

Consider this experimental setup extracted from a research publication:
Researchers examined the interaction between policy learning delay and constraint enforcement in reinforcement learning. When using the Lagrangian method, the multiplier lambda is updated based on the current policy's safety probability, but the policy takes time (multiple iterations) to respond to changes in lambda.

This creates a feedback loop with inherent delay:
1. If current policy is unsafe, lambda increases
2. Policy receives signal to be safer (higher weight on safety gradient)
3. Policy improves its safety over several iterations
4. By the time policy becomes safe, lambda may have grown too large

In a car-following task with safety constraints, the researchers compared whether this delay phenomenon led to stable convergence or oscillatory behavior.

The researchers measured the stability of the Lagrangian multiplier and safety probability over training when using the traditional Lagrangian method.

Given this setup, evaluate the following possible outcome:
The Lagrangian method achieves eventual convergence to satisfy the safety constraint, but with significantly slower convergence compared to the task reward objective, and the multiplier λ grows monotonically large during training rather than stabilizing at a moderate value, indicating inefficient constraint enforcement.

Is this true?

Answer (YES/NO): NO